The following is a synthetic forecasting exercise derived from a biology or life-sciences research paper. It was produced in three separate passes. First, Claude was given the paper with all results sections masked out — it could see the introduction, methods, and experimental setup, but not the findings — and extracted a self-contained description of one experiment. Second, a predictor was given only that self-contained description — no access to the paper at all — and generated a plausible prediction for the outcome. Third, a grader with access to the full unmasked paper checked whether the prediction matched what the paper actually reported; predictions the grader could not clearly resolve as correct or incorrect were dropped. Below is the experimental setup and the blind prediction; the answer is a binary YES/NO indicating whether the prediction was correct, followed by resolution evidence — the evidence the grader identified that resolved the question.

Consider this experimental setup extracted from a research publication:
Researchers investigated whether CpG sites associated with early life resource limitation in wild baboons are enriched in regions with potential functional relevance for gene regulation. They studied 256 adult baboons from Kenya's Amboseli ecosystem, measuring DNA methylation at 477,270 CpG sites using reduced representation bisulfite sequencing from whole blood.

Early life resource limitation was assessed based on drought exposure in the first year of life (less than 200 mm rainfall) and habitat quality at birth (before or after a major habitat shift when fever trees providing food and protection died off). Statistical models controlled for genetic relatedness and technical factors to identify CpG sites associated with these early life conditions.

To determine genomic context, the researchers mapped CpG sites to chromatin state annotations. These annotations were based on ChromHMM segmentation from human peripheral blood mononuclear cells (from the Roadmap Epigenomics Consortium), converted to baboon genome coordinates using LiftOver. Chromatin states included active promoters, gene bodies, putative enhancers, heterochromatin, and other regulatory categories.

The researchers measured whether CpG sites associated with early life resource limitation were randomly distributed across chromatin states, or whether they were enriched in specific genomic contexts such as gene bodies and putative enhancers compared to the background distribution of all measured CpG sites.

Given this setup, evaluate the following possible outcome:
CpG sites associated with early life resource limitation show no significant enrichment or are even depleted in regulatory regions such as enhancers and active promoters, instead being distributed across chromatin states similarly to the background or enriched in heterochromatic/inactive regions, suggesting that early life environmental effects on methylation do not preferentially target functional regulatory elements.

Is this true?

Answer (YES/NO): NO